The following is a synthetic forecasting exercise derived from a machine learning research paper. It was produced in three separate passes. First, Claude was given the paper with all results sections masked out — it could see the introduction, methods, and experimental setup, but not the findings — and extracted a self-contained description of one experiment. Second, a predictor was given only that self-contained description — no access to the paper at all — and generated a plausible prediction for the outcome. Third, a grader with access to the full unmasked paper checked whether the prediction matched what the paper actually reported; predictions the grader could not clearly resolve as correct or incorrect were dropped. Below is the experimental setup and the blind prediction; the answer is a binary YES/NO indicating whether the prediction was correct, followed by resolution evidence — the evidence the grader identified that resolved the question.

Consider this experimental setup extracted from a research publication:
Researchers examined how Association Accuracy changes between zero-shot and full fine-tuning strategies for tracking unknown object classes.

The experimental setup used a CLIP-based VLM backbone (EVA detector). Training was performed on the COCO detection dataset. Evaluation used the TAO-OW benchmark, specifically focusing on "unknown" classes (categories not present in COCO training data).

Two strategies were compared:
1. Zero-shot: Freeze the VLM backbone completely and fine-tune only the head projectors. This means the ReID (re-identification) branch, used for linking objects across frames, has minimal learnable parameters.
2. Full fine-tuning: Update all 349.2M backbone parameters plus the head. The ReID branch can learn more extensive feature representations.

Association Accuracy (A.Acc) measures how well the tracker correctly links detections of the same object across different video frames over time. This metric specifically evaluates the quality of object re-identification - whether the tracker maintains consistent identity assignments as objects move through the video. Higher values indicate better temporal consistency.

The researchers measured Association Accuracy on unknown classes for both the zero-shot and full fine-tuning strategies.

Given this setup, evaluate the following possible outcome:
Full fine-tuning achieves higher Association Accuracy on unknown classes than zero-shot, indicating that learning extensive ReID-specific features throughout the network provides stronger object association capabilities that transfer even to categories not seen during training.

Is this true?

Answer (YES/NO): YES